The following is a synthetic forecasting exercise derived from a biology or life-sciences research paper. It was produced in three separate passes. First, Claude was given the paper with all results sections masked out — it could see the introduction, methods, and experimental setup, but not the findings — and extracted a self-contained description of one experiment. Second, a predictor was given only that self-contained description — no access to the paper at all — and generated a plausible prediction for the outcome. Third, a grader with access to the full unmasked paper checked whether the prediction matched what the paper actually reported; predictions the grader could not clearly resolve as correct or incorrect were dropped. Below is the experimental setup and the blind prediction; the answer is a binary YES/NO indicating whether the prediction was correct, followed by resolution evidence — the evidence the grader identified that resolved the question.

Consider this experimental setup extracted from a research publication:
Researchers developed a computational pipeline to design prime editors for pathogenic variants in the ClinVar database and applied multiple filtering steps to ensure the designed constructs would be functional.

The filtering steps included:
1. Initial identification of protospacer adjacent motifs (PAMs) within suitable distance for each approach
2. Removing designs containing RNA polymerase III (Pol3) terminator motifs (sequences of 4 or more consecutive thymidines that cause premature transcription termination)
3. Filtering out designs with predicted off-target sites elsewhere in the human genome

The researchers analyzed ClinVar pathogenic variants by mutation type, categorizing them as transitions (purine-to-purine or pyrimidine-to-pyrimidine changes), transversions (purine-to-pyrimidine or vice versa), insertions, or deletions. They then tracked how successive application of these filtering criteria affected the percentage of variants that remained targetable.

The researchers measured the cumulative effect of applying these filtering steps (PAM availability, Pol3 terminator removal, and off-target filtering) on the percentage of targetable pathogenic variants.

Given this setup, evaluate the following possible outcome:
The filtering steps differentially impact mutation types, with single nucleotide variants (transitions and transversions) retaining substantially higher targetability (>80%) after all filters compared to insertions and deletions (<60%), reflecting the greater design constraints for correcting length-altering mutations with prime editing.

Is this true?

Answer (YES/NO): NO